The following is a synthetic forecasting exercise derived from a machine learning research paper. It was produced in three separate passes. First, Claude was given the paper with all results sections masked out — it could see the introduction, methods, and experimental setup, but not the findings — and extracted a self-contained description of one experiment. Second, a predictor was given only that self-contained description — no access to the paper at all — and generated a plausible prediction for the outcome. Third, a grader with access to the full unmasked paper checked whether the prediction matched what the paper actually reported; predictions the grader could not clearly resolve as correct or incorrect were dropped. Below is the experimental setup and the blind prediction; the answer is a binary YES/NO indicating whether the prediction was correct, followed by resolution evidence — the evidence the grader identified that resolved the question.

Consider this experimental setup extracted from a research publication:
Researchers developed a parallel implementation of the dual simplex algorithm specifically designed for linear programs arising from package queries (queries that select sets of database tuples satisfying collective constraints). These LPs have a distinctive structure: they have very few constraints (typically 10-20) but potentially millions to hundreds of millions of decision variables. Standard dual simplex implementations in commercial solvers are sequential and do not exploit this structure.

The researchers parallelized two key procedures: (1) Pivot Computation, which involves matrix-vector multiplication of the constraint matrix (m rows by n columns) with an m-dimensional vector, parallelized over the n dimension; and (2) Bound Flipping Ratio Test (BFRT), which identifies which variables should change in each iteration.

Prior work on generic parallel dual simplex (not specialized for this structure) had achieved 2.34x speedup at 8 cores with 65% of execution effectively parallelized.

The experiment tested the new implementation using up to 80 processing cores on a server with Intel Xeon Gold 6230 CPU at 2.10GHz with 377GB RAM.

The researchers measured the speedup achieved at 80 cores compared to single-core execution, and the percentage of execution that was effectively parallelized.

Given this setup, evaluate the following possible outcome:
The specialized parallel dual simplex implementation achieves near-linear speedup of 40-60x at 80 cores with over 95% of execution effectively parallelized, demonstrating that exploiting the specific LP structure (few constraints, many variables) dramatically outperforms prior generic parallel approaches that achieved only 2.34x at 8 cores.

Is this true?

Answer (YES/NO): NO